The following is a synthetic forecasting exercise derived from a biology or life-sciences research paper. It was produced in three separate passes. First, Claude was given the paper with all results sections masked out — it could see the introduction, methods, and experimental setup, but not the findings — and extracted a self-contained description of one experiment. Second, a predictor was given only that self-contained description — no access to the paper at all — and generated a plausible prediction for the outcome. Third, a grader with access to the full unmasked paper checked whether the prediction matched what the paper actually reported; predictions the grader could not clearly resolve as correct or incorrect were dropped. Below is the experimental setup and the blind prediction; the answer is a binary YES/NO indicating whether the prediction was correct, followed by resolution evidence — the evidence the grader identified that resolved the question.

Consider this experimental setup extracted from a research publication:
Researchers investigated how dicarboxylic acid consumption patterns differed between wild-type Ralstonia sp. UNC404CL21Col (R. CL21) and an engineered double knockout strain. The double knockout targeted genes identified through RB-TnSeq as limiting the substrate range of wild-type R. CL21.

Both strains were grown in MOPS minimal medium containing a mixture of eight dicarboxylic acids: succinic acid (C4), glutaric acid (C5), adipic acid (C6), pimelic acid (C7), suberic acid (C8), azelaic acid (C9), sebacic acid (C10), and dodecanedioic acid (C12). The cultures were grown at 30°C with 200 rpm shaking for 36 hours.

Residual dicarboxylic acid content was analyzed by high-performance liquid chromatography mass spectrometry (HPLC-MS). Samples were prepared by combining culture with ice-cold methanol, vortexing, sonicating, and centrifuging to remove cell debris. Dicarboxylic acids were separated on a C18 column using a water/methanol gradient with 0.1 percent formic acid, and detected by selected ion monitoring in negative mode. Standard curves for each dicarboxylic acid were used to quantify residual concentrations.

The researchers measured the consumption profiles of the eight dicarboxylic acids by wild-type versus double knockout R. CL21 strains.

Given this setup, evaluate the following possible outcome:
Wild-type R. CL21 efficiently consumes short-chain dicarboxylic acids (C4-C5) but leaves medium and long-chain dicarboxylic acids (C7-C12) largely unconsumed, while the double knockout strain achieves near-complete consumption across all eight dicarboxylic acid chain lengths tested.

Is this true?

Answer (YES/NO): NO